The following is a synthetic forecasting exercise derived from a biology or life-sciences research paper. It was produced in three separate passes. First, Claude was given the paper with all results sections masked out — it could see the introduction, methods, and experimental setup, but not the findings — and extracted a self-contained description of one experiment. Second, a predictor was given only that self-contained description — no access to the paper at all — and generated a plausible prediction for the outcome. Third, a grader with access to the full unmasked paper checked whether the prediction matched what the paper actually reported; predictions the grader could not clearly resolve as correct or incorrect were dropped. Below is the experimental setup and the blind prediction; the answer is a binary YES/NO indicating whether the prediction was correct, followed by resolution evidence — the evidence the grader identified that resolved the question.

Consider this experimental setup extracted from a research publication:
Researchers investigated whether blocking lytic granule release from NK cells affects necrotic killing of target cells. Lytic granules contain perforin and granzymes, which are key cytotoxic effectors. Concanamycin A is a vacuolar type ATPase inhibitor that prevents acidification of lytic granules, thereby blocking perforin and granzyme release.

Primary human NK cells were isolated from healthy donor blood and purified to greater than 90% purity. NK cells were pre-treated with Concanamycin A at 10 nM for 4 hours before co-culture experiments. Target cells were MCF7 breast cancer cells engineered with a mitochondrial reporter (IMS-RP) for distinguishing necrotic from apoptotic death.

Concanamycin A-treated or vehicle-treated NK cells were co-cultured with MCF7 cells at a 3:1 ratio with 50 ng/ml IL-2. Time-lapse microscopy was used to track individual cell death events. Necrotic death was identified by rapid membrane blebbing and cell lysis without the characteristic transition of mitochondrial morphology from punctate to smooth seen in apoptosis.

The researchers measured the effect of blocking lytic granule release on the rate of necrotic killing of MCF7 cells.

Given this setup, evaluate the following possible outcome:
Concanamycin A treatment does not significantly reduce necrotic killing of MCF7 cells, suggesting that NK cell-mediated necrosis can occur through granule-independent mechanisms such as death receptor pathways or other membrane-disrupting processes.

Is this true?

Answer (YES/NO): NO